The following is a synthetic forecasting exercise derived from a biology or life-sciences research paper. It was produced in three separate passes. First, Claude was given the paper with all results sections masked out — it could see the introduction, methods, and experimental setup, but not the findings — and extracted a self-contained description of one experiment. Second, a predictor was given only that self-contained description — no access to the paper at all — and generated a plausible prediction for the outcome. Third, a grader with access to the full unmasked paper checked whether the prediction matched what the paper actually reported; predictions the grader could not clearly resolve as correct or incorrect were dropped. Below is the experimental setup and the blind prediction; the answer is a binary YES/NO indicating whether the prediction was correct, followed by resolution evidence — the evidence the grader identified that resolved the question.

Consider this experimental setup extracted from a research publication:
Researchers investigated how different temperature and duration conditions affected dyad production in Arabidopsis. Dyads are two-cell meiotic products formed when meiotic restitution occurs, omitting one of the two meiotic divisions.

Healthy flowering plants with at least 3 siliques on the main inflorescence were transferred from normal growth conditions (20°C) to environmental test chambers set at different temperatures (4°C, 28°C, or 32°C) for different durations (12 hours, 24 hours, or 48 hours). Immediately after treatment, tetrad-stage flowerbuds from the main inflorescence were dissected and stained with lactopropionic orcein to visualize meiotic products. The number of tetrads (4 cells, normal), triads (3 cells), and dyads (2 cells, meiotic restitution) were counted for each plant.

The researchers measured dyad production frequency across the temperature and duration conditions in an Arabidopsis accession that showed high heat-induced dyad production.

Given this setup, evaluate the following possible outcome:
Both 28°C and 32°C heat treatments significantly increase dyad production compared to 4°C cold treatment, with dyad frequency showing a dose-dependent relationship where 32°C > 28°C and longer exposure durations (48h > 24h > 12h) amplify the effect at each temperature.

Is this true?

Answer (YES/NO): NO